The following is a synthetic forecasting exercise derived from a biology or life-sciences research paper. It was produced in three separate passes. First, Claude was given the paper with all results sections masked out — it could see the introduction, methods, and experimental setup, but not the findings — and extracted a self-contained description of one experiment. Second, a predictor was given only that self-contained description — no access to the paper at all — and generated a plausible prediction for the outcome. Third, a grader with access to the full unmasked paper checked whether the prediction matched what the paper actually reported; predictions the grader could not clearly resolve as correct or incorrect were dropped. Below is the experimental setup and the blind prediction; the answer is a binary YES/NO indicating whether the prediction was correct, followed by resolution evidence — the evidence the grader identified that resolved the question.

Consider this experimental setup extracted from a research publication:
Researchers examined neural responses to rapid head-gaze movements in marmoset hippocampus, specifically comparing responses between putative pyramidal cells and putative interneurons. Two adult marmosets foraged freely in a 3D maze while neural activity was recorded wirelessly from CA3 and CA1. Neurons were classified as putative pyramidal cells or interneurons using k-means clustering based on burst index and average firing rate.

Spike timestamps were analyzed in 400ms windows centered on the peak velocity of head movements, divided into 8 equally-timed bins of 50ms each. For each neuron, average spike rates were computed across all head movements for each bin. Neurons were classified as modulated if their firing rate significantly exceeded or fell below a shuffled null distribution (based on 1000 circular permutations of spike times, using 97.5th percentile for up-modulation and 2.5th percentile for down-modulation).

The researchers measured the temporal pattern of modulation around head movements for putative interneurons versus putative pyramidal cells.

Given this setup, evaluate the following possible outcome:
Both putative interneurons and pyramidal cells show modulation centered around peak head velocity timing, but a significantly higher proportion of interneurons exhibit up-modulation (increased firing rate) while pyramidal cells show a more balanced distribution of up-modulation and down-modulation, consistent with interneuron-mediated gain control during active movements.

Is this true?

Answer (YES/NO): YES